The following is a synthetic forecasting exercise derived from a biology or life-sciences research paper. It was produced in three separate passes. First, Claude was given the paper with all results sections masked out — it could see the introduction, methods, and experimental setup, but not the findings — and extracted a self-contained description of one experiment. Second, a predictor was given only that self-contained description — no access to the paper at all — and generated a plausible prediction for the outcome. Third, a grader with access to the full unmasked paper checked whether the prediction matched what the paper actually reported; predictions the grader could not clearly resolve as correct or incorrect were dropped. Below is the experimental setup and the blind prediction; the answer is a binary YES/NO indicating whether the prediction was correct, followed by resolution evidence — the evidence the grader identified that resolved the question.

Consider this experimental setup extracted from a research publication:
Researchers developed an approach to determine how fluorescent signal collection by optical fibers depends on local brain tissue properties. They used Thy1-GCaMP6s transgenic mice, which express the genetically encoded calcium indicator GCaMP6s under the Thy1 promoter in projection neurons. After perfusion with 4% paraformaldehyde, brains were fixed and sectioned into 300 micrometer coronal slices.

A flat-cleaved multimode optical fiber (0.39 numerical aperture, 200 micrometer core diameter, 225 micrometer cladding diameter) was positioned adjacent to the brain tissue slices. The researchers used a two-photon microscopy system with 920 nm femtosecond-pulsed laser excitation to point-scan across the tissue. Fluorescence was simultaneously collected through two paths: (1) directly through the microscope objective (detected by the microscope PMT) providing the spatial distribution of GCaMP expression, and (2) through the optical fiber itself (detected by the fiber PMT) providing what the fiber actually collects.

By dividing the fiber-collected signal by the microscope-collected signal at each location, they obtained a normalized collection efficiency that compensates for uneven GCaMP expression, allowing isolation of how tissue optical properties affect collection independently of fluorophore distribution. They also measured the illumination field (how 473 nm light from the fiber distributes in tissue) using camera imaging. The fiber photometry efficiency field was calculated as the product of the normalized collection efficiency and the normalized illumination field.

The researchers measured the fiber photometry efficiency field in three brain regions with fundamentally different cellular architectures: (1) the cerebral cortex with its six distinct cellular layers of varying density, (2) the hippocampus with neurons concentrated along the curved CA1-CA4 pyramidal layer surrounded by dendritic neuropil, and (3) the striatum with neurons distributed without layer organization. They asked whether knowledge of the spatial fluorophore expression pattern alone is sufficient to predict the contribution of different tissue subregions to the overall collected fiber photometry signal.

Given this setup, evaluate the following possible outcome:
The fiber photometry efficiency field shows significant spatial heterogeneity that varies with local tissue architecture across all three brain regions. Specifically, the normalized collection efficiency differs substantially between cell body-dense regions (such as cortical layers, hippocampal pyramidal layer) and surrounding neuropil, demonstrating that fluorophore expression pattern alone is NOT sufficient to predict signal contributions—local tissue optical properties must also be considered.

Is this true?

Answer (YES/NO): YES